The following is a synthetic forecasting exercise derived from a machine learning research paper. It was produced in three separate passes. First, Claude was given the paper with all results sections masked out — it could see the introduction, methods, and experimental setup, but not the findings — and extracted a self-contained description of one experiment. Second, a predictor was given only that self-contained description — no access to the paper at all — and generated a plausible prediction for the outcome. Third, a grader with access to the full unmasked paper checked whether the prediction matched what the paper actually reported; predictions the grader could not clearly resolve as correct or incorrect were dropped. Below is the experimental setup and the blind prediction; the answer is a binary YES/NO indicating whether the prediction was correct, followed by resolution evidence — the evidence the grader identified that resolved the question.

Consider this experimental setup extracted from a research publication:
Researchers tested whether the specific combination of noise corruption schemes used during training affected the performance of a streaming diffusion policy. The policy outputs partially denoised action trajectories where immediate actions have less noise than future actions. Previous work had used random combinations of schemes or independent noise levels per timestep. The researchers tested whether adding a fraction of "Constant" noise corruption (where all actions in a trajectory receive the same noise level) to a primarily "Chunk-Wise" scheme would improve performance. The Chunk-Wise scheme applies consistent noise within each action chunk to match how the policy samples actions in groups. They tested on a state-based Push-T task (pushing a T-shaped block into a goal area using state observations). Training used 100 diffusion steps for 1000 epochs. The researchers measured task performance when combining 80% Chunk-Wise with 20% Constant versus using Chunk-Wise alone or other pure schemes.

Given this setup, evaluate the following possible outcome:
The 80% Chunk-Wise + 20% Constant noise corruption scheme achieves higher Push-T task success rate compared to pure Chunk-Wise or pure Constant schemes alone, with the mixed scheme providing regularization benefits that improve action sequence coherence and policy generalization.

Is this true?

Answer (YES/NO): YES